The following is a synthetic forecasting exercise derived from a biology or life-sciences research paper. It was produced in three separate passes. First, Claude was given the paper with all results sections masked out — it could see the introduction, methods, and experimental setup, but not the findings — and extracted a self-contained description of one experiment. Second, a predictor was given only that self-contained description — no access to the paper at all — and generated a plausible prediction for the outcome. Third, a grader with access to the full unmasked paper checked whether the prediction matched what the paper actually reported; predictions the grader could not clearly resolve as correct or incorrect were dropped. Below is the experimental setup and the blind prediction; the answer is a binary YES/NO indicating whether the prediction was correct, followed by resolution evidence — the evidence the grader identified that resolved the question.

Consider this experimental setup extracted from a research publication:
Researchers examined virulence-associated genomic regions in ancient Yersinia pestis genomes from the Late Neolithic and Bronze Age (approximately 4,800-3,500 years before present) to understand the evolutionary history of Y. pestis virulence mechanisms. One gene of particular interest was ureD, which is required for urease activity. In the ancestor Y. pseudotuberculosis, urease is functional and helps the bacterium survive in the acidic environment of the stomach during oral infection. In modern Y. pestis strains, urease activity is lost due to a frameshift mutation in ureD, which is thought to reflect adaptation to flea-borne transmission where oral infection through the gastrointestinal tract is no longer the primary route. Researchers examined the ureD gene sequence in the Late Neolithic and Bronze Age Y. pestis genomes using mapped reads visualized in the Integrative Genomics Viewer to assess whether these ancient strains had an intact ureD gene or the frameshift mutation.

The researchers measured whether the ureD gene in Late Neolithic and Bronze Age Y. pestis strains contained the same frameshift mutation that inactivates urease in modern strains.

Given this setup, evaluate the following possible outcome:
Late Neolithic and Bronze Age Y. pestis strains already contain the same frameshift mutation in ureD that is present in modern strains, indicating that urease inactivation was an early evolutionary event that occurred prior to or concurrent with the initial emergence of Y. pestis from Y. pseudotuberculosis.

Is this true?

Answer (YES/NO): NO